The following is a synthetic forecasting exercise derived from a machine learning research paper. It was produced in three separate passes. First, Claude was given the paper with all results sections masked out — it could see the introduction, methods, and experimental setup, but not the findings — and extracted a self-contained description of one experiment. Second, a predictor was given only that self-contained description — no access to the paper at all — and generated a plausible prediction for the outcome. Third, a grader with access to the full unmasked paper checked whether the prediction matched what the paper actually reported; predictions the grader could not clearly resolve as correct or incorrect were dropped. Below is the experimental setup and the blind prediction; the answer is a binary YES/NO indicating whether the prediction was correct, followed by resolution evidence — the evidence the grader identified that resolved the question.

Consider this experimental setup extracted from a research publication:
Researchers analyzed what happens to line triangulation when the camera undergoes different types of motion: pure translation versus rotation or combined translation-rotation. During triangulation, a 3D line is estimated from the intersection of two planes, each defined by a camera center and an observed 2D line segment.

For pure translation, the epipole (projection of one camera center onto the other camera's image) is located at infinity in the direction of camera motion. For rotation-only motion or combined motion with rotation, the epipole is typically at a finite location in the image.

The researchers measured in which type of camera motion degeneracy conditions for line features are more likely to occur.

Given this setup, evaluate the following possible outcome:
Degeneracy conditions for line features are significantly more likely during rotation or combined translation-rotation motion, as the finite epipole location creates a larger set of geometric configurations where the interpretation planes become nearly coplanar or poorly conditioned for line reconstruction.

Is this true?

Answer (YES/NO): NO